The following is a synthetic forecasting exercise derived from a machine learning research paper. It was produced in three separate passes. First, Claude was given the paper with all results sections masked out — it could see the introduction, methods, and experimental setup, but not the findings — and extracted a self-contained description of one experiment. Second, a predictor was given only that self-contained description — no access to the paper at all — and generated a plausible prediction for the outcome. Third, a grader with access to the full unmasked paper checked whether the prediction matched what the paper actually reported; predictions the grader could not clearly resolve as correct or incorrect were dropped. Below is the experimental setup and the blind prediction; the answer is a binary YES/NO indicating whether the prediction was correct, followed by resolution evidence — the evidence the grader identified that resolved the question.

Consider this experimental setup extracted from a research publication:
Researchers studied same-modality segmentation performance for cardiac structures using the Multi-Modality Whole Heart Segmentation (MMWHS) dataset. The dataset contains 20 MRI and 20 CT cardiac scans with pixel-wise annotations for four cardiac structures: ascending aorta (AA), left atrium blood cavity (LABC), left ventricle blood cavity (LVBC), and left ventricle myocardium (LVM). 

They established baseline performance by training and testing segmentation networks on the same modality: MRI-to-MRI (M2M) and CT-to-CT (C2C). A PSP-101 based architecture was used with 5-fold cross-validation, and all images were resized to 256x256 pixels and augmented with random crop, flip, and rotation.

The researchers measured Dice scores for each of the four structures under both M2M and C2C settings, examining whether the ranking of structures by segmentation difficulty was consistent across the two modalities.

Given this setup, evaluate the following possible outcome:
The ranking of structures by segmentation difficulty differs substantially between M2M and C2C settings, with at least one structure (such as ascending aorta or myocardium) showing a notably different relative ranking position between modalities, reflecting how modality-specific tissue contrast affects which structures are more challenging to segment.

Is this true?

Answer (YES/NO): YES